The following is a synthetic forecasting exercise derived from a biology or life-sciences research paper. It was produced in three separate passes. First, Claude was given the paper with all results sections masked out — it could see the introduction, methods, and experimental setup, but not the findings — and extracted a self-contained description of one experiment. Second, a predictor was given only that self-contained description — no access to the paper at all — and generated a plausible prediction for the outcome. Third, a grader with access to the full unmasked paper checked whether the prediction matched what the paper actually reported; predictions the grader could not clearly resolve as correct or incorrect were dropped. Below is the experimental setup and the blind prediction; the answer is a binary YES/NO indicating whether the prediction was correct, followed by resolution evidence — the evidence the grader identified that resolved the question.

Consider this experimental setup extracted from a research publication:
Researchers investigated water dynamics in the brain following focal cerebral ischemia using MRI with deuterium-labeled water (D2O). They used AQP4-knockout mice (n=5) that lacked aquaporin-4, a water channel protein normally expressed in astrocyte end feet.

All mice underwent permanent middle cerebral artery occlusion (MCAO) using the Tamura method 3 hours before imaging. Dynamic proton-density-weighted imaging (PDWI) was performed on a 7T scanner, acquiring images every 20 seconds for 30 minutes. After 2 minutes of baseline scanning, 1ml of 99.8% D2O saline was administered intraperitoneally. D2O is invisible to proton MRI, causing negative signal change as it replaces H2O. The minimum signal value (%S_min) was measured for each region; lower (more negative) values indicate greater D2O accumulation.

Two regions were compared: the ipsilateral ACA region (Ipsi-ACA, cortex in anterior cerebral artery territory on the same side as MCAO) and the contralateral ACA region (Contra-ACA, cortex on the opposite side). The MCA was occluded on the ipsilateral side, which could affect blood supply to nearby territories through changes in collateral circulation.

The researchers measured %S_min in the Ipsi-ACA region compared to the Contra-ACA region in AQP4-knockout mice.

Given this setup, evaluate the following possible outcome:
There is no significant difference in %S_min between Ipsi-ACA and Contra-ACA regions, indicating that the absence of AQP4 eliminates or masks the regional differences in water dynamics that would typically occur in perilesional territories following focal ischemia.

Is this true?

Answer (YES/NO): YES